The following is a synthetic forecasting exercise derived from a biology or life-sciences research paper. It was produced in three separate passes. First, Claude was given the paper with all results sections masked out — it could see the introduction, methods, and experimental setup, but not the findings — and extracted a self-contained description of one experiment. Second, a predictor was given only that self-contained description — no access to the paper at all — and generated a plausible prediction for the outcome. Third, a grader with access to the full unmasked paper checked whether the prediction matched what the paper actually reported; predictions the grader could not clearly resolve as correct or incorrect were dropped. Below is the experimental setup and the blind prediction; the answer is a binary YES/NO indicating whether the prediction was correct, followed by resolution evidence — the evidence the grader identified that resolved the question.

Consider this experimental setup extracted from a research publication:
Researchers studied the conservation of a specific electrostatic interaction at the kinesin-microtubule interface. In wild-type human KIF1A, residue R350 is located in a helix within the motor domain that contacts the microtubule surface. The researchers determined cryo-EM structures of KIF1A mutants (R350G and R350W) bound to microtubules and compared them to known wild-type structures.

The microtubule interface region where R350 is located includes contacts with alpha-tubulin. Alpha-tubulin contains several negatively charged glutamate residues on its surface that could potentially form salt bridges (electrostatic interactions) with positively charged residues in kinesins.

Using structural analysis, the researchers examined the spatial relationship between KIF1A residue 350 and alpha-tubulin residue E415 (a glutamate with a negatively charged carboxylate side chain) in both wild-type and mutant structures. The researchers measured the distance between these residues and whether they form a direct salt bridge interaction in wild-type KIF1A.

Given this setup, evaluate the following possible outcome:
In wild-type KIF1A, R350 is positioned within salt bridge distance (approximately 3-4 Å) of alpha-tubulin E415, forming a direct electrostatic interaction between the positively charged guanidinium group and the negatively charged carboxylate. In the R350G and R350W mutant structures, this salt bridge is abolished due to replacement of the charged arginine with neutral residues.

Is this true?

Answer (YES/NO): YES